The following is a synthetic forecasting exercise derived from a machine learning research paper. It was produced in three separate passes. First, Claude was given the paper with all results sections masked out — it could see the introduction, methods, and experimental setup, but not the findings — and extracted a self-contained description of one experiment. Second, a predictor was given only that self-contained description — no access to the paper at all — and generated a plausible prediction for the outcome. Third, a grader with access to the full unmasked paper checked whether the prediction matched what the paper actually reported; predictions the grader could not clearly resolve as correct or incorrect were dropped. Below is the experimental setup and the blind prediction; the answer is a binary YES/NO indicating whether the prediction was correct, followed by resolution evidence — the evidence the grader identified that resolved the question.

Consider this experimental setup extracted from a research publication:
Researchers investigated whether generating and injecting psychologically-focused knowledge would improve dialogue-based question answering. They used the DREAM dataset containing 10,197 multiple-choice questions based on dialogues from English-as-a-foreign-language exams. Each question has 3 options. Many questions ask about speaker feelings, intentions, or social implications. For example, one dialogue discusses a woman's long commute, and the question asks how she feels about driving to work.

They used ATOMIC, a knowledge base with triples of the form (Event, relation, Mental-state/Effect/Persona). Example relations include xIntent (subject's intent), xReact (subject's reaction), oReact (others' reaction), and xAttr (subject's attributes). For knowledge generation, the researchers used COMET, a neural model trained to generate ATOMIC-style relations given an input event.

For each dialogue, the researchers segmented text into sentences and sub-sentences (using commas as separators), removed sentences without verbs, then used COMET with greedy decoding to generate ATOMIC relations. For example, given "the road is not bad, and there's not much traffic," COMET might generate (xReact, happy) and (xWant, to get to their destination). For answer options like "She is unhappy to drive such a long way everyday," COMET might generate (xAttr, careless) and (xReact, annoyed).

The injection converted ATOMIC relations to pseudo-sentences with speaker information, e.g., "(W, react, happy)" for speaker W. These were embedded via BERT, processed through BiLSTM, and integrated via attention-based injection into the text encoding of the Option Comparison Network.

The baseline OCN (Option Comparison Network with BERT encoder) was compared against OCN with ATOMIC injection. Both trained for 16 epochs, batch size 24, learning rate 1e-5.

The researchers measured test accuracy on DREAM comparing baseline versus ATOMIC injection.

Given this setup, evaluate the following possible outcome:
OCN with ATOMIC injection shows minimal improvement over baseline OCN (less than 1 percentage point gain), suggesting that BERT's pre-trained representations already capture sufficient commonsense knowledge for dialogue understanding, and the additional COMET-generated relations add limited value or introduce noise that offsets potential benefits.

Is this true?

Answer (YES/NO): YES